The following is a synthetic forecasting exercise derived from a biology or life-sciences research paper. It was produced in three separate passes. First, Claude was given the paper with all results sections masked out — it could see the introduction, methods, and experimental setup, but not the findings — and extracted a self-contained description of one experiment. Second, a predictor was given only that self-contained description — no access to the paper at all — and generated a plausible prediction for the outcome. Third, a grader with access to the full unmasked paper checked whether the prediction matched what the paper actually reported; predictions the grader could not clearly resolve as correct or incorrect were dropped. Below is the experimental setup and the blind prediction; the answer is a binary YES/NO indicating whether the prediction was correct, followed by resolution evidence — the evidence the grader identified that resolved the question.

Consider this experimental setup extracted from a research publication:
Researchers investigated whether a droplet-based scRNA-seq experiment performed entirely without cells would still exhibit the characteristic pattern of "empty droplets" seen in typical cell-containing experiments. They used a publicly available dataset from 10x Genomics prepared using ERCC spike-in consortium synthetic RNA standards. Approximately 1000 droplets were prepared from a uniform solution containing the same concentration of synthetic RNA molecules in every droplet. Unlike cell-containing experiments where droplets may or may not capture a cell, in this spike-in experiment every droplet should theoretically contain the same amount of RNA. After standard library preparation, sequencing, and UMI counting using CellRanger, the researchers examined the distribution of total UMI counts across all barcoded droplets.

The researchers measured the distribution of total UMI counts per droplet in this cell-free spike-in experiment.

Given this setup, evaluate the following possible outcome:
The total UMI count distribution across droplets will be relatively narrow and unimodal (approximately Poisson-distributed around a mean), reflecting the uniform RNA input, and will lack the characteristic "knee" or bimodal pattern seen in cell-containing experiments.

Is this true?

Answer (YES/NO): NO